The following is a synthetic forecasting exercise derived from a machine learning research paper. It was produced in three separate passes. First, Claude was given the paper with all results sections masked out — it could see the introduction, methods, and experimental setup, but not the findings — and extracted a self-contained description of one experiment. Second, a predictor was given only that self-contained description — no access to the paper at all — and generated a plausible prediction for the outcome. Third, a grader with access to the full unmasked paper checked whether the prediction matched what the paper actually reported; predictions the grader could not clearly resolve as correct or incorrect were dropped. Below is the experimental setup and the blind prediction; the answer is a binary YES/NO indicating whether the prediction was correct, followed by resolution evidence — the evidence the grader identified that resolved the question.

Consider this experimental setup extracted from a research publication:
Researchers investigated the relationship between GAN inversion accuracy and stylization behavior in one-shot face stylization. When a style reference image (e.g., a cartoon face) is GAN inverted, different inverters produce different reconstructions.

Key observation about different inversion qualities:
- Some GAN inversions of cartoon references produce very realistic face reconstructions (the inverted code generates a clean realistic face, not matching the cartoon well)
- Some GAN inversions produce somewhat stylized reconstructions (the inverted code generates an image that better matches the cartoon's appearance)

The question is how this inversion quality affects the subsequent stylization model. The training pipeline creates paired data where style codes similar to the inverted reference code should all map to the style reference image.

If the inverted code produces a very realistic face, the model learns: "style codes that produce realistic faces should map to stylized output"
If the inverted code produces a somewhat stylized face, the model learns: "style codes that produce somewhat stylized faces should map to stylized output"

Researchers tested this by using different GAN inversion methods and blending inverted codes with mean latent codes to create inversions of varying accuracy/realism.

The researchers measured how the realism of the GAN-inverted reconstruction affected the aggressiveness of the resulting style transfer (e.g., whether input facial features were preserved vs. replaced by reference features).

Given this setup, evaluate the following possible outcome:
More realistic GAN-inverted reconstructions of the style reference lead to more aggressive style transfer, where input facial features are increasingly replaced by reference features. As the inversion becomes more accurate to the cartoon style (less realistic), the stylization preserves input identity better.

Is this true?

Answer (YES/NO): YES